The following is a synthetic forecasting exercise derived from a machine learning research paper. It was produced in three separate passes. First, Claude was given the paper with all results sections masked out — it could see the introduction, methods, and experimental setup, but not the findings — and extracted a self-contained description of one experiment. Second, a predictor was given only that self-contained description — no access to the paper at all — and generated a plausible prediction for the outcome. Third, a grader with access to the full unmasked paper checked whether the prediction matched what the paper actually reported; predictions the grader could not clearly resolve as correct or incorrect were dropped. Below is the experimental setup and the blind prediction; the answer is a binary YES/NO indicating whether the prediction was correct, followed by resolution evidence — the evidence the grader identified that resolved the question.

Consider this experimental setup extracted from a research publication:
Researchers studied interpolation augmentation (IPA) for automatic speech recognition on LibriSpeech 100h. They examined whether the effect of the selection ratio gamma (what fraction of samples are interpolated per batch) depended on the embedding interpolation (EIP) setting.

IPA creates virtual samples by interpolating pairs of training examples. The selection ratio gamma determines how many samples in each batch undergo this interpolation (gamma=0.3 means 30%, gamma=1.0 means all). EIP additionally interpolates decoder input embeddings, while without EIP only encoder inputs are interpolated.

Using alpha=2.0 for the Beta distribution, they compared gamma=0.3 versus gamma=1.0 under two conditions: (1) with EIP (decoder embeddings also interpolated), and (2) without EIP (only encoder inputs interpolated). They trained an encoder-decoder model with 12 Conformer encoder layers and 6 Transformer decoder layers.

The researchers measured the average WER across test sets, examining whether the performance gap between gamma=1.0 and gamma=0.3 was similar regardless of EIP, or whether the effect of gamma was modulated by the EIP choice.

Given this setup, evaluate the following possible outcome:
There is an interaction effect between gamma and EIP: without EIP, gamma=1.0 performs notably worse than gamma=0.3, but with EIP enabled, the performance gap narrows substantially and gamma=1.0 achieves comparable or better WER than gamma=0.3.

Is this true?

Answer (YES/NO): NO